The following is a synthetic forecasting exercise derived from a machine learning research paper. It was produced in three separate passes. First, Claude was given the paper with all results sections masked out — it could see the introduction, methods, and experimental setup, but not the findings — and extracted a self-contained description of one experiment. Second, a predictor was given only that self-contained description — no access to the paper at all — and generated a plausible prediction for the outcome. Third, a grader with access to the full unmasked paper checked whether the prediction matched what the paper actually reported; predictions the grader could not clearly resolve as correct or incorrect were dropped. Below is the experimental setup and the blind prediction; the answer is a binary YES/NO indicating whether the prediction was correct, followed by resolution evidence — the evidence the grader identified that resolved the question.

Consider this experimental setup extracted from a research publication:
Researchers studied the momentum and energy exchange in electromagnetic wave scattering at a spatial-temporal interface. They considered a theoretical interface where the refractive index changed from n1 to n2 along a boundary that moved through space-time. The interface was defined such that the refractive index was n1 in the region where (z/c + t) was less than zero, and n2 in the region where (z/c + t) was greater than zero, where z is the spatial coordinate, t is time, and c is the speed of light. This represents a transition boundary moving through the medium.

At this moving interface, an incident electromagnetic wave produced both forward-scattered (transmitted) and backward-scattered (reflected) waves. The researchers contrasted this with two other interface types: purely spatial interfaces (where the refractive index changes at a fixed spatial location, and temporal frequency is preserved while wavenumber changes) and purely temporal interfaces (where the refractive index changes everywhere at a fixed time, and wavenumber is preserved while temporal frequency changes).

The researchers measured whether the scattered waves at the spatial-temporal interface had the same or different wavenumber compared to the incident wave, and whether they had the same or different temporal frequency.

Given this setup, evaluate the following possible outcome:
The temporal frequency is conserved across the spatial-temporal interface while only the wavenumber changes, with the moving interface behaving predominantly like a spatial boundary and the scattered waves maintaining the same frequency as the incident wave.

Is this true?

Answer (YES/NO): NO